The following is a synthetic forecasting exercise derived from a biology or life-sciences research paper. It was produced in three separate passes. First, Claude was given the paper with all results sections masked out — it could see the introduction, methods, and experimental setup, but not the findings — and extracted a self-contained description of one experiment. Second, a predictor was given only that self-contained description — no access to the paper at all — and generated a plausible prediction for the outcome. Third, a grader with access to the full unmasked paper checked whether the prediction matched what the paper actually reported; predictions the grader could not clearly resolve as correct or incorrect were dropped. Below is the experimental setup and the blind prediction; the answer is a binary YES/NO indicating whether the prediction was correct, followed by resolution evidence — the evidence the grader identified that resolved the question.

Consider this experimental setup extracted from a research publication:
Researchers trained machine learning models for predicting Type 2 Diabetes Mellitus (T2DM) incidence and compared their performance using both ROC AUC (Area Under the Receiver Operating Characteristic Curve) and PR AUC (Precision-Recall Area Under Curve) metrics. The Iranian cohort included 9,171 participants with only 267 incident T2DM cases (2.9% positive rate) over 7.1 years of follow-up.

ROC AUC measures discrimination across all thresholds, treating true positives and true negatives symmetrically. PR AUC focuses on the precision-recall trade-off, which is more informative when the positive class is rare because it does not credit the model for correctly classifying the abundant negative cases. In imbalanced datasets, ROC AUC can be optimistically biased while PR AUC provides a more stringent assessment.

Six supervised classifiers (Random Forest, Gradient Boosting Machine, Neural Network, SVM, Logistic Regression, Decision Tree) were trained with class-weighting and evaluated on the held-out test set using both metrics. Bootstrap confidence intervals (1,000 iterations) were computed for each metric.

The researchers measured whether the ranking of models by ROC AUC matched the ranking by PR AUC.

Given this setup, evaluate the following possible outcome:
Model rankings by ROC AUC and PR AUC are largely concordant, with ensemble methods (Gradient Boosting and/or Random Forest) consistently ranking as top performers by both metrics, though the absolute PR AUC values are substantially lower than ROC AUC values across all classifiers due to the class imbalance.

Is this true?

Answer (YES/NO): NO